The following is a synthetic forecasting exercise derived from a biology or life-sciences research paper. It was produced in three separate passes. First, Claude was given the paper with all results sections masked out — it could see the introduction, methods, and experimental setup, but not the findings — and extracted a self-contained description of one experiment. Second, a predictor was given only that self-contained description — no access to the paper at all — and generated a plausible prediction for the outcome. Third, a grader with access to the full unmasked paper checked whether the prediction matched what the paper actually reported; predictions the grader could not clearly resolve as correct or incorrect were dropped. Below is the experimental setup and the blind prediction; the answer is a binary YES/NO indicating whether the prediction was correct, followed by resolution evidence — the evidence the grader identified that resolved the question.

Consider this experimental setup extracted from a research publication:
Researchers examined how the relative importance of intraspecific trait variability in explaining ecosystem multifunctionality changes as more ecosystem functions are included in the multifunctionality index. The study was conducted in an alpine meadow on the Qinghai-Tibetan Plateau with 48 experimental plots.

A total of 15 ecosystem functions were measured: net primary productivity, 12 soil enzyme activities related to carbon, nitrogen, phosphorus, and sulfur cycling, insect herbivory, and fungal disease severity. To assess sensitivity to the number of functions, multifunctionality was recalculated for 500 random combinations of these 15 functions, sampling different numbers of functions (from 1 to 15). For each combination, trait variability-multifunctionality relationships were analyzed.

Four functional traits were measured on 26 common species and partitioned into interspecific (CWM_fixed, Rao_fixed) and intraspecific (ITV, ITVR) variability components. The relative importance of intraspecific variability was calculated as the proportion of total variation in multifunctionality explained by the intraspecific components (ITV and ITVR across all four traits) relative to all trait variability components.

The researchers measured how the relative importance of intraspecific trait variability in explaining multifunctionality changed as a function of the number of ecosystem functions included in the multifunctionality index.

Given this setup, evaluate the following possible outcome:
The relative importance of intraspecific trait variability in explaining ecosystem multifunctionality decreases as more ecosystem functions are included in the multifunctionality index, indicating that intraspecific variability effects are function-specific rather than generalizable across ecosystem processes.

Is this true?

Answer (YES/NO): NO